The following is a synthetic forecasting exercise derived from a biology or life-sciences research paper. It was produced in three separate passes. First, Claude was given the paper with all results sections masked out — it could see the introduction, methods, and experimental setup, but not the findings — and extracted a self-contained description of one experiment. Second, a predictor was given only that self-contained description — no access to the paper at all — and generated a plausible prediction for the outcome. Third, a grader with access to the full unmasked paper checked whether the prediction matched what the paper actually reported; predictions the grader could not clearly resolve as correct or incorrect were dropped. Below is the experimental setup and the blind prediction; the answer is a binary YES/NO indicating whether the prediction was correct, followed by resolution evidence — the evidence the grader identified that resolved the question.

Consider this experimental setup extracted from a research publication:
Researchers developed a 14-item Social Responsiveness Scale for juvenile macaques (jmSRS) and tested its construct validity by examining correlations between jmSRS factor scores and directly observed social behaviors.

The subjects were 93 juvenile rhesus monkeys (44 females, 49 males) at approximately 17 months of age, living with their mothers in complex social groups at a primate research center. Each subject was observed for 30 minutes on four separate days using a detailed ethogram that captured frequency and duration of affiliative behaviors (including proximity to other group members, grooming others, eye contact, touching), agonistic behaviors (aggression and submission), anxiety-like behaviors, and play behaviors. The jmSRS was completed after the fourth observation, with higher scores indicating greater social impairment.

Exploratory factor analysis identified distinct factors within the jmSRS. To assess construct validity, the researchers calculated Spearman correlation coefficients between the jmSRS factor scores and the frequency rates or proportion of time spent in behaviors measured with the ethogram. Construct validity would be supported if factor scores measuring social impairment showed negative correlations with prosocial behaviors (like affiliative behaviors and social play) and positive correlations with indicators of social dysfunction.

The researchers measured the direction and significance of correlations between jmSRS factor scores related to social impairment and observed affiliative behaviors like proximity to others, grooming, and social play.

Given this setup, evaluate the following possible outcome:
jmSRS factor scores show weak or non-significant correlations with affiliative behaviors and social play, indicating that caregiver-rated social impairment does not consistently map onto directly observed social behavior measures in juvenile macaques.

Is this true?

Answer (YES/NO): NO